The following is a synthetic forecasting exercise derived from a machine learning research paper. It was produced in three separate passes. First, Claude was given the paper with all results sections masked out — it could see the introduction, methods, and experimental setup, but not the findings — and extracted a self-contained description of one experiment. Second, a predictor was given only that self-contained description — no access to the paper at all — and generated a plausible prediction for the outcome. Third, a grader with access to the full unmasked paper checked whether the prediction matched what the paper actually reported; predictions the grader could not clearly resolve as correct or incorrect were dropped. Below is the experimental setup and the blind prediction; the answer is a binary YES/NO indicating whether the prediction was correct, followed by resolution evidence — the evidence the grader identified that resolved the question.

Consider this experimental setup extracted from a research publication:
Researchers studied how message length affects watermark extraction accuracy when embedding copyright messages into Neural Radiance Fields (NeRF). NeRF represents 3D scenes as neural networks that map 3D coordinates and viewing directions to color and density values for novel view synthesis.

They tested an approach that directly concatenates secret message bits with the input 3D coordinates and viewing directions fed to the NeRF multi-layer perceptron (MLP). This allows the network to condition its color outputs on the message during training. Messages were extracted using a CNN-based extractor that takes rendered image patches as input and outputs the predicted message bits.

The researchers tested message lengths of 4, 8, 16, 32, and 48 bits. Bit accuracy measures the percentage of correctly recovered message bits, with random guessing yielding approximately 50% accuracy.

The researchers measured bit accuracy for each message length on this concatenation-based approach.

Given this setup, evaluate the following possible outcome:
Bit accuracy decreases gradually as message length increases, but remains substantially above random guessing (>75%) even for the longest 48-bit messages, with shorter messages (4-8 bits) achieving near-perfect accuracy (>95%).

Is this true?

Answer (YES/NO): NO